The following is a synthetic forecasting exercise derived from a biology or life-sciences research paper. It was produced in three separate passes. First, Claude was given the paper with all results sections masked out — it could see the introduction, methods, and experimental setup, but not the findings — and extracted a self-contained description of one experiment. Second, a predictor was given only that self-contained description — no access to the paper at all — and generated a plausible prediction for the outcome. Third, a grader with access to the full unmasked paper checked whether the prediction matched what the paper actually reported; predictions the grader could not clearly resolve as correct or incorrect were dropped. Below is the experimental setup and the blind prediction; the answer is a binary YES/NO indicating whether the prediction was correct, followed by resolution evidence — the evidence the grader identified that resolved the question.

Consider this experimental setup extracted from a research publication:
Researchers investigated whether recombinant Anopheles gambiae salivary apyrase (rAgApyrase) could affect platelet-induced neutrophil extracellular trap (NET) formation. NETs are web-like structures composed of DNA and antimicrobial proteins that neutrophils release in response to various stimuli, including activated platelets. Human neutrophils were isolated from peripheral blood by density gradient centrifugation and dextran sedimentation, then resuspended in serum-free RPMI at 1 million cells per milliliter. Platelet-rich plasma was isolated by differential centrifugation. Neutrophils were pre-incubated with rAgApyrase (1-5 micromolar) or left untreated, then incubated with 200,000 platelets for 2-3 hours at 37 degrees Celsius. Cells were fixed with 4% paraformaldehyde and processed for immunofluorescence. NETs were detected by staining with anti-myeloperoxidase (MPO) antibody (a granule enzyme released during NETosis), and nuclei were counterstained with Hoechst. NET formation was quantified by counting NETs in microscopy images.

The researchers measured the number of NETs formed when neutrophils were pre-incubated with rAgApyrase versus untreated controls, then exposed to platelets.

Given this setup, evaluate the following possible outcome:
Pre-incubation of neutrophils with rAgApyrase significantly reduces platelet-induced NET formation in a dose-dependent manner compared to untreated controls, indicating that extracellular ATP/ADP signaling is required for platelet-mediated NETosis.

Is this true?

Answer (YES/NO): NO